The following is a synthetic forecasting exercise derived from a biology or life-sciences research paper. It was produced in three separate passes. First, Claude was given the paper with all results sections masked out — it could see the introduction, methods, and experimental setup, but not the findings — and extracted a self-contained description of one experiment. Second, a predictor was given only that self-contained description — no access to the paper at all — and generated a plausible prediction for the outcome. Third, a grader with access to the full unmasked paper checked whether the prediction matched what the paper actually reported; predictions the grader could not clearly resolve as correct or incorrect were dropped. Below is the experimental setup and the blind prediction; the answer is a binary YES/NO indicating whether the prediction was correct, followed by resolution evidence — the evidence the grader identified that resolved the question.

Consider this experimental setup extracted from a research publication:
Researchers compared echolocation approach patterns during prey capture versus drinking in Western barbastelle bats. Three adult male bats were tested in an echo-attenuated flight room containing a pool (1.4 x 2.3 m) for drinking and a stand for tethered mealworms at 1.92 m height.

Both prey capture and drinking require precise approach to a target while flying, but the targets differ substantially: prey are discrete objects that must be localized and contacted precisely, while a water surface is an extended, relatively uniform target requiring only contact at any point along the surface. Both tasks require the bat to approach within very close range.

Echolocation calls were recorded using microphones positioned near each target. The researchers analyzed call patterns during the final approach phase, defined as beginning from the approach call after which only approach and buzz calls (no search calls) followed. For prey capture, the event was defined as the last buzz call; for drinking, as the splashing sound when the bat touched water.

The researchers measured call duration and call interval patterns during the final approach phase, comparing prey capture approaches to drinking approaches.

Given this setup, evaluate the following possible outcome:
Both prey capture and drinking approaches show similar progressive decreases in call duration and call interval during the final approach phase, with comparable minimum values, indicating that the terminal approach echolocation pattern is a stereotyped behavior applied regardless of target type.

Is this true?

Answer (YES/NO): NO